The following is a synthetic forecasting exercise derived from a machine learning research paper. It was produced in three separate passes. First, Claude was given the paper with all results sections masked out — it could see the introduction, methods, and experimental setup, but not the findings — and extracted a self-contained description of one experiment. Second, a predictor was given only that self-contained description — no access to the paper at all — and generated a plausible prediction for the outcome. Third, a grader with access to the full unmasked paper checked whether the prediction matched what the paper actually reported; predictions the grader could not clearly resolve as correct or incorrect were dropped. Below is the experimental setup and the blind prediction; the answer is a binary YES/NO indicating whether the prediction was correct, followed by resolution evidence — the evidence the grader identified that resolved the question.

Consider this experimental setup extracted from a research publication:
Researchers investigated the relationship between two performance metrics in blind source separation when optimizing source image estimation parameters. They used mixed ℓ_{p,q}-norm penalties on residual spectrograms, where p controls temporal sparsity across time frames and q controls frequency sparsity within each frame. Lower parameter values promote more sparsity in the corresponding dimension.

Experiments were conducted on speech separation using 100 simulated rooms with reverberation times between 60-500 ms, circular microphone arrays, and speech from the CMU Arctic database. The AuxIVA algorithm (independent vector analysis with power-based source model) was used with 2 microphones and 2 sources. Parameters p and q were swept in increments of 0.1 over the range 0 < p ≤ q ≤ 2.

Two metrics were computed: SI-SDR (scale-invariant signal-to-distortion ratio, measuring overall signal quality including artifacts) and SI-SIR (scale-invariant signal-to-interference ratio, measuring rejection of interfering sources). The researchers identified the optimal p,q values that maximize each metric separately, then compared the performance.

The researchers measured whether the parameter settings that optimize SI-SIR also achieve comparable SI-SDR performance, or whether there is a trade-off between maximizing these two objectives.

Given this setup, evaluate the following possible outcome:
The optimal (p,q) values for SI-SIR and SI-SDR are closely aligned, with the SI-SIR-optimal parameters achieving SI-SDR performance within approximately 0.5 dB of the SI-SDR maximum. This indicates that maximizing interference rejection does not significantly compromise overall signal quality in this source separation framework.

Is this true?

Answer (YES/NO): NO